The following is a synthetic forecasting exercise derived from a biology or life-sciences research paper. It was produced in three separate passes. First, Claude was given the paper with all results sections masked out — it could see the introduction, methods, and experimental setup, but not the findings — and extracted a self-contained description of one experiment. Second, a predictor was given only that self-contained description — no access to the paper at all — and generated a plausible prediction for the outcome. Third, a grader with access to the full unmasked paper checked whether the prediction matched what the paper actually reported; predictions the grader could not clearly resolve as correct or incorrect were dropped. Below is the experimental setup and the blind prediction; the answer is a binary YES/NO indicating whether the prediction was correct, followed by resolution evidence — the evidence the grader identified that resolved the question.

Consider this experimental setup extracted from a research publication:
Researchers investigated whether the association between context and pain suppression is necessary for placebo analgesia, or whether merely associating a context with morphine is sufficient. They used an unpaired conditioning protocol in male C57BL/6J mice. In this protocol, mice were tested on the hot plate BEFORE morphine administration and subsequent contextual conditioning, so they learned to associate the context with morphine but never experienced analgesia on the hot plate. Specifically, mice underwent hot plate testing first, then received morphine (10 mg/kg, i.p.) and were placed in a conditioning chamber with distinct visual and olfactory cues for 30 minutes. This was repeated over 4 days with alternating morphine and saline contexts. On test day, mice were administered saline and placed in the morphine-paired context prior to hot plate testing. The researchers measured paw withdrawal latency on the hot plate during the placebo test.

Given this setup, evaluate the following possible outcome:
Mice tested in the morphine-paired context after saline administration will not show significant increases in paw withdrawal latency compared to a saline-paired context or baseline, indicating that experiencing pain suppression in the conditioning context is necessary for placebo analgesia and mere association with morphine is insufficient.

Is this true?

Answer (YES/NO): YES